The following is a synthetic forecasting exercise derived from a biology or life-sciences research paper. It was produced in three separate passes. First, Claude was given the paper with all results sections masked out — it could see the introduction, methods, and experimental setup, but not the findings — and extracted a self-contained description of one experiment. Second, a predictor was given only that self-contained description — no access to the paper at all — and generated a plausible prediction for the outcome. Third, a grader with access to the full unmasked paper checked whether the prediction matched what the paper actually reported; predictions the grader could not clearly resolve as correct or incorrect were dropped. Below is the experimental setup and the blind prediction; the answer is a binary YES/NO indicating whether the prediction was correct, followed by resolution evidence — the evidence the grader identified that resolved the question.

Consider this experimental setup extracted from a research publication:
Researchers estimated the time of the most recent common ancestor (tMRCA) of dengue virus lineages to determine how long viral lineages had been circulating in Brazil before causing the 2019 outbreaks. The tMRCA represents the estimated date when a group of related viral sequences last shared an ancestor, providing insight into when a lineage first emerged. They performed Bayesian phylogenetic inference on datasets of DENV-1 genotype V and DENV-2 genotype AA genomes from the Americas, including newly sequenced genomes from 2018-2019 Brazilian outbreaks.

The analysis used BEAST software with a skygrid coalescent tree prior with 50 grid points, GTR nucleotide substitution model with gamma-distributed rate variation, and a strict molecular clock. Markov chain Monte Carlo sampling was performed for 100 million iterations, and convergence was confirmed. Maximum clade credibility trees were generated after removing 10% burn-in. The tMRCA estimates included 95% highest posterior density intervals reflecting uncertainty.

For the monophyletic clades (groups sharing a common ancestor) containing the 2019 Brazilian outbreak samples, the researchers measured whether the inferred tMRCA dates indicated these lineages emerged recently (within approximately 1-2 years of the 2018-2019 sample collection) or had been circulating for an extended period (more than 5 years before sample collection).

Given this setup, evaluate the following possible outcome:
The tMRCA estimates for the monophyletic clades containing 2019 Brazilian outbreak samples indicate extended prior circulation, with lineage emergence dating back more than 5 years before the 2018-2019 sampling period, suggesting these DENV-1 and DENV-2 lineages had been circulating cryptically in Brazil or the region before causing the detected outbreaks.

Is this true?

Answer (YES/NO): YES